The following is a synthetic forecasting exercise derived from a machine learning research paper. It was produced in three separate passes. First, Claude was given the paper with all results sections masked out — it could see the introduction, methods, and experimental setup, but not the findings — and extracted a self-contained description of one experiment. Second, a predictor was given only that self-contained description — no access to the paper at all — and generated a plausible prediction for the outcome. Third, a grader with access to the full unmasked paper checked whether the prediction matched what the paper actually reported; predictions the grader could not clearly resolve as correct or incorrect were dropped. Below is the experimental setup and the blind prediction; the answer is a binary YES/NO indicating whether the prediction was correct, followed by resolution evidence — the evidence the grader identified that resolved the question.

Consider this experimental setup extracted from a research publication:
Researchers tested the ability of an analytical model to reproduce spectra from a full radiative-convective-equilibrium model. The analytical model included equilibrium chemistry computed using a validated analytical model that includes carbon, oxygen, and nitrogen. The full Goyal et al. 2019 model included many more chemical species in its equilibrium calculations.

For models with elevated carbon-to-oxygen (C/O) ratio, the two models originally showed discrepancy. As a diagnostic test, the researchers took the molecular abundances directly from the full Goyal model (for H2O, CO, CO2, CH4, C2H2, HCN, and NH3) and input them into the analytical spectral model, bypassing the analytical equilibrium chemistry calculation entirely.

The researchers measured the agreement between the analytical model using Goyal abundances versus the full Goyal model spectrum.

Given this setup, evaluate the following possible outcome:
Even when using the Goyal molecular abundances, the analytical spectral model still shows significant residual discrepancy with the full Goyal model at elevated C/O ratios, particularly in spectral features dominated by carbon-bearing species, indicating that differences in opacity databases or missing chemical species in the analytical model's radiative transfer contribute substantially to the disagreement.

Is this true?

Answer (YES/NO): NO